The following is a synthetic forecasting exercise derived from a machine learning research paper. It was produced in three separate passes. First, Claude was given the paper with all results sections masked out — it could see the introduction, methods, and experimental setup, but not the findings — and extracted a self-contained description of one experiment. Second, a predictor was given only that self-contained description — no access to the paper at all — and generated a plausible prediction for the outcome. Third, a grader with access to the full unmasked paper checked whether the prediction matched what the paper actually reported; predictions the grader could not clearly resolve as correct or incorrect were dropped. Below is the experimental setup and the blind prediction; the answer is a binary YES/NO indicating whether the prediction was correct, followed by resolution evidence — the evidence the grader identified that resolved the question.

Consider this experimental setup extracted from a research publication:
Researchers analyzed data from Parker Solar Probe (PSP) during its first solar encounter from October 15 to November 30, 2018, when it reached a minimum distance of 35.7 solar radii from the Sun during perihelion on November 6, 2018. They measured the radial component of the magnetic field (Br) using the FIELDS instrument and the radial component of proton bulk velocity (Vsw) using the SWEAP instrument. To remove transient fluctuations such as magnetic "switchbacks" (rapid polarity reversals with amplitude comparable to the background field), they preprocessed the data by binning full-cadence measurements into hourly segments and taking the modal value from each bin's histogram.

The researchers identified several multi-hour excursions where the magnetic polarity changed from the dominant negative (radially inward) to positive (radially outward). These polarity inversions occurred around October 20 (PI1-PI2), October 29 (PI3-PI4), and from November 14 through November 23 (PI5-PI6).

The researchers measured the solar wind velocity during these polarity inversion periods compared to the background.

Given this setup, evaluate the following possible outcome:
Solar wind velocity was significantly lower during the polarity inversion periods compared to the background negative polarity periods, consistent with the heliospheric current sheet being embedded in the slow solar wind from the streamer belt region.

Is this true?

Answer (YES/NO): NO